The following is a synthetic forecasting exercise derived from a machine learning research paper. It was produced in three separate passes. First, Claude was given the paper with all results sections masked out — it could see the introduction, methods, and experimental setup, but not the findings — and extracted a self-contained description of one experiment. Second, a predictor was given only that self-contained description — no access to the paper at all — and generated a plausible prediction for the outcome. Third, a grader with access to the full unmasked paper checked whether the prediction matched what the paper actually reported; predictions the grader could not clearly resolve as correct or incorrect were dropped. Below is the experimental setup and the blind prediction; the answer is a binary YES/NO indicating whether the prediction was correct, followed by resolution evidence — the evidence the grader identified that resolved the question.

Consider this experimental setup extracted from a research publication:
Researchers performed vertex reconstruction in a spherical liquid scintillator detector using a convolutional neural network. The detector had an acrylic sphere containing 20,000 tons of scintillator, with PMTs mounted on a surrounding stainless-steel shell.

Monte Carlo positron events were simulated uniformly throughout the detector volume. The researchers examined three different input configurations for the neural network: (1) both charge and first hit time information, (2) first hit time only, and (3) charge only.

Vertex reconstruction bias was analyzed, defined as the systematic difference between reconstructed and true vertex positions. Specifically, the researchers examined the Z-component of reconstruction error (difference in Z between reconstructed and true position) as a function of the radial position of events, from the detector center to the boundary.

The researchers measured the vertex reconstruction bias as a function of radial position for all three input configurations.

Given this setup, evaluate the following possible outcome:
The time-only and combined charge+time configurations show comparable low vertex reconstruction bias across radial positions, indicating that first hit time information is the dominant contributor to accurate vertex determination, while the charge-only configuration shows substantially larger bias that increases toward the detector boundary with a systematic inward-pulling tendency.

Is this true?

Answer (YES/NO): NO